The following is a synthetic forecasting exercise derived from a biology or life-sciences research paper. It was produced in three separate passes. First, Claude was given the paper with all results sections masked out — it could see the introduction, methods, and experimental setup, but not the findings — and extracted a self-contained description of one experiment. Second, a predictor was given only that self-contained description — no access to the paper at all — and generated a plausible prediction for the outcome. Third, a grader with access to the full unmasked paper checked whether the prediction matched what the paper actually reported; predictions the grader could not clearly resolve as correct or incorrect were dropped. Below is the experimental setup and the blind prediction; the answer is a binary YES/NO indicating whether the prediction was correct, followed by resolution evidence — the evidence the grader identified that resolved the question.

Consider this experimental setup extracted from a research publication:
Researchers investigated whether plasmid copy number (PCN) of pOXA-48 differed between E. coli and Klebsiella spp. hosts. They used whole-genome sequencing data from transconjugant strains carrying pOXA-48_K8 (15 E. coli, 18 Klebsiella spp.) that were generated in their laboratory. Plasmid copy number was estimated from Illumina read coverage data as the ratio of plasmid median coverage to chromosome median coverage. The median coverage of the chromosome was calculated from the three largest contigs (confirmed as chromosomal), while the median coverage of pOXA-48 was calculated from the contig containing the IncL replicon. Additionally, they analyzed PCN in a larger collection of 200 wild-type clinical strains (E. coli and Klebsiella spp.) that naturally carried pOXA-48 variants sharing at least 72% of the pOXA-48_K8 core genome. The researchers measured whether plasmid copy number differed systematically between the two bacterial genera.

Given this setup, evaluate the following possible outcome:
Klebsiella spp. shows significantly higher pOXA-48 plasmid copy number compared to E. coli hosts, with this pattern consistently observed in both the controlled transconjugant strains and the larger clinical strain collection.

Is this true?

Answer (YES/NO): YES